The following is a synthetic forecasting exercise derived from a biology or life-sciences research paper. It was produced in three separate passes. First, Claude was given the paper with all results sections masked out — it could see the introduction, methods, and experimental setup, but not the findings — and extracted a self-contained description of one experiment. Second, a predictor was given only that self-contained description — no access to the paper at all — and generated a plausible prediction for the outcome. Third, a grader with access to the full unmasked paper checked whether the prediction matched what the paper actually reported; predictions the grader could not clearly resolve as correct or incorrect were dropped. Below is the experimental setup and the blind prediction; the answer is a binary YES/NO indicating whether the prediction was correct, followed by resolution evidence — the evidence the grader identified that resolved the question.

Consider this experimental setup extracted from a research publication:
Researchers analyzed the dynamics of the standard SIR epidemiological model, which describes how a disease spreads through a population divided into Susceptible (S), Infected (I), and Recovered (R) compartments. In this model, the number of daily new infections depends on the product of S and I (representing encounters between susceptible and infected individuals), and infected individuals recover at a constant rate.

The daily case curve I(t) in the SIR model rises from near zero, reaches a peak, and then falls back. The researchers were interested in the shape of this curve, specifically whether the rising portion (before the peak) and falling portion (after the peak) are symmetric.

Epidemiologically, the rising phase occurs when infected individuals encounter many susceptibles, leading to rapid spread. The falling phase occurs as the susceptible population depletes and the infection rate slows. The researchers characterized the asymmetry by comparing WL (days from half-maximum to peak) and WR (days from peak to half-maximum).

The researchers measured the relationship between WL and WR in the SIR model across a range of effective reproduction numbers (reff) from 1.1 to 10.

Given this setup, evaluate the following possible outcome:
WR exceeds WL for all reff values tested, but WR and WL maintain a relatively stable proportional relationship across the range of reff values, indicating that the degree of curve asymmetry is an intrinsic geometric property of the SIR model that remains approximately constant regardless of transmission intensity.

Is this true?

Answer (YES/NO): NO